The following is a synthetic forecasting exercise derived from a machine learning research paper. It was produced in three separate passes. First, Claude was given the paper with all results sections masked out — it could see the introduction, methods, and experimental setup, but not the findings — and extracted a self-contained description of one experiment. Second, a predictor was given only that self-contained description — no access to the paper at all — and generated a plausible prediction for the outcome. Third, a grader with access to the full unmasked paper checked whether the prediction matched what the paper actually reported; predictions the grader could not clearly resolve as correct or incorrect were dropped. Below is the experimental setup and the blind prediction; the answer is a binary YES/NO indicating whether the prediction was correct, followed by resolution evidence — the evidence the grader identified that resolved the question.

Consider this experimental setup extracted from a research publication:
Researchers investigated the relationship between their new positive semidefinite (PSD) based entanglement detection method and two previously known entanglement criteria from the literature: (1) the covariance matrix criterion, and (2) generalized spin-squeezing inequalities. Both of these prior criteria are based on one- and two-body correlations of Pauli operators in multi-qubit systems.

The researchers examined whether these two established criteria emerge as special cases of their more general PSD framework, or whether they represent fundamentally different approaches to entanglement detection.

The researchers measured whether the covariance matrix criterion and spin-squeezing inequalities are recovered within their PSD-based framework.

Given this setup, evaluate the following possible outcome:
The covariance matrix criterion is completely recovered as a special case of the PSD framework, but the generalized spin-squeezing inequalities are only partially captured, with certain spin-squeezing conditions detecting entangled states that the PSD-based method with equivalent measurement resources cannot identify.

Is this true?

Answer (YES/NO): NO